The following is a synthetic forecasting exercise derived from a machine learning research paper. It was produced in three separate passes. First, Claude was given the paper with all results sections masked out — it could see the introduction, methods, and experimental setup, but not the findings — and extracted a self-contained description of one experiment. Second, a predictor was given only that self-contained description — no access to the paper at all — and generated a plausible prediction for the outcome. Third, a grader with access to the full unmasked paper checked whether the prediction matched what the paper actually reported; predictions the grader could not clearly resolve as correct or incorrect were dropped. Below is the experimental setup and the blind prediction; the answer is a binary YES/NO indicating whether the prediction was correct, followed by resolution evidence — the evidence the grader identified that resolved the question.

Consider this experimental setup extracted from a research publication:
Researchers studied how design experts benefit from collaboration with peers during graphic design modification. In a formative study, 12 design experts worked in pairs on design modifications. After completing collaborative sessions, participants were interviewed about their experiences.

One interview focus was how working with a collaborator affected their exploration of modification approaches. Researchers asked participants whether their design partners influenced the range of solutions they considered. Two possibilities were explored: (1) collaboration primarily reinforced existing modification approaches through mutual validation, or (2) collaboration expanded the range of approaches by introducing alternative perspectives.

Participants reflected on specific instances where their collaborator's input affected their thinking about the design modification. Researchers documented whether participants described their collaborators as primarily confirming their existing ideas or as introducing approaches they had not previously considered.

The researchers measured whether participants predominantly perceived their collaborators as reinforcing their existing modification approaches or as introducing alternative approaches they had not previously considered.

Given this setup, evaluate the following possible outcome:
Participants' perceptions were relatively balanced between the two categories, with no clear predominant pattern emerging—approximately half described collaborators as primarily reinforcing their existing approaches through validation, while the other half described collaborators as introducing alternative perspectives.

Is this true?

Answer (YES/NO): NO